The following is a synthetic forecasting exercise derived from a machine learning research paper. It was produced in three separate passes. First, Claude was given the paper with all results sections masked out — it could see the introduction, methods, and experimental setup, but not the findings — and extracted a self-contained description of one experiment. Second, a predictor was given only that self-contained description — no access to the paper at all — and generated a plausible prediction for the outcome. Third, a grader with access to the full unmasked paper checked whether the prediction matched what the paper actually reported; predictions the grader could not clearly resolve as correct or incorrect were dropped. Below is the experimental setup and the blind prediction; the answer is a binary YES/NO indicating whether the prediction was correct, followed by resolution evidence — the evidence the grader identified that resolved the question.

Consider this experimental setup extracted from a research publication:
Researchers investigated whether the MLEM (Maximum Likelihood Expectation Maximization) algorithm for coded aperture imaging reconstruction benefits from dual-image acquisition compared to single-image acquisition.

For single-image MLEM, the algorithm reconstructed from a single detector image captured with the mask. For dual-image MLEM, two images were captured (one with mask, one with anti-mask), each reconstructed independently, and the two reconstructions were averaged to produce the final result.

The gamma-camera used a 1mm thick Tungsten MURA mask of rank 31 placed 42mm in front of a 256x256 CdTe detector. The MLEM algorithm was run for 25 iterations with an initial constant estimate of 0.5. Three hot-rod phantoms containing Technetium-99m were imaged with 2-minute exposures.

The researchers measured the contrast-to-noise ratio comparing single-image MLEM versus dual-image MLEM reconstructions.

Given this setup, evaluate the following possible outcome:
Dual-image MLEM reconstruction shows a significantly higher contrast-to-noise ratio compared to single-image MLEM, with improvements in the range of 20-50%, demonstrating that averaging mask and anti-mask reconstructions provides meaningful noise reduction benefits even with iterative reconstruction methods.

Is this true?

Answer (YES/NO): NO